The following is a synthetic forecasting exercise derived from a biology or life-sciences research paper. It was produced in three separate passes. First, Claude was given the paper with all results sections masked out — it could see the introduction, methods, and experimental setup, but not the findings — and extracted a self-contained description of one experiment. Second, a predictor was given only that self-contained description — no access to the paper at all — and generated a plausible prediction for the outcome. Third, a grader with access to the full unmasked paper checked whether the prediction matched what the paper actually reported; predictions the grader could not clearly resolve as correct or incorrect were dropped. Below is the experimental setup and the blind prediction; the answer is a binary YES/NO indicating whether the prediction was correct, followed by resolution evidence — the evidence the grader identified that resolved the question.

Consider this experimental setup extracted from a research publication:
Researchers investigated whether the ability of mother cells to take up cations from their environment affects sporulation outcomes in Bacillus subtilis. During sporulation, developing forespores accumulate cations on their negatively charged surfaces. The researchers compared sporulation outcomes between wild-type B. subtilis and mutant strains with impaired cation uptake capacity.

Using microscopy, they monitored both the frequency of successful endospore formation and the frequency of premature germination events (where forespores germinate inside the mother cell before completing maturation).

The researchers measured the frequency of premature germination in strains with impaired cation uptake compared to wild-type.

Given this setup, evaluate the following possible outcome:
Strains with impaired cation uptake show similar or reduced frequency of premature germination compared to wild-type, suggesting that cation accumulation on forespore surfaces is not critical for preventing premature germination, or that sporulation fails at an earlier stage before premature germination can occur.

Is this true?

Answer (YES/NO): NO